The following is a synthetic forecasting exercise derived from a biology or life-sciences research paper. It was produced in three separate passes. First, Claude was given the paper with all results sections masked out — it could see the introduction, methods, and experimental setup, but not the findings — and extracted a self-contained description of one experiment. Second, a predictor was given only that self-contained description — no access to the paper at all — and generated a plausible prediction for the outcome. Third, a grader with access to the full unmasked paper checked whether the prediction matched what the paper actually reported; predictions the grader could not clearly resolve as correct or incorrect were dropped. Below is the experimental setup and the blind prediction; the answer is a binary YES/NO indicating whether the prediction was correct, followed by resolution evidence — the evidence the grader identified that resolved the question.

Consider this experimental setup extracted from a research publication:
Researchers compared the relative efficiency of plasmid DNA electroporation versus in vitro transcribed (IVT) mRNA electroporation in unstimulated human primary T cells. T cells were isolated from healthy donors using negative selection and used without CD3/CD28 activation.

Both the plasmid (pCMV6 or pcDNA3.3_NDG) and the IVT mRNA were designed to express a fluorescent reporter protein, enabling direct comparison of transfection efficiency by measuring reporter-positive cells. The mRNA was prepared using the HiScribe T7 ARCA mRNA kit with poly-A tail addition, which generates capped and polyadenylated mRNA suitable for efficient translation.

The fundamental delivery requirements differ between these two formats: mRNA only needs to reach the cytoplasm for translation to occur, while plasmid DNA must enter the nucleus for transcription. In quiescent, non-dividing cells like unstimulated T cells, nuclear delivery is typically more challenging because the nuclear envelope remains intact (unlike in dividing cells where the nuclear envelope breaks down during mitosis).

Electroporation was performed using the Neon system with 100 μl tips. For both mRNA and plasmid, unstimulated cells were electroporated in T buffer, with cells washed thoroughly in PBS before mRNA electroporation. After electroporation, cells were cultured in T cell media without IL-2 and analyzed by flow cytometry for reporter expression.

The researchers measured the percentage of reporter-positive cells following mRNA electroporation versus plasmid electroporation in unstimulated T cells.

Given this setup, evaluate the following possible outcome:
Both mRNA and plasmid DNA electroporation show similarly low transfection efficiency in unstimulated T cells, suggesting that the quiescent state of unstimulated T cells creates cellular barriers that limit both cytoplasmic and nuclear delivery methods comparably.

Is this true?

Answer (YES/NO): NO